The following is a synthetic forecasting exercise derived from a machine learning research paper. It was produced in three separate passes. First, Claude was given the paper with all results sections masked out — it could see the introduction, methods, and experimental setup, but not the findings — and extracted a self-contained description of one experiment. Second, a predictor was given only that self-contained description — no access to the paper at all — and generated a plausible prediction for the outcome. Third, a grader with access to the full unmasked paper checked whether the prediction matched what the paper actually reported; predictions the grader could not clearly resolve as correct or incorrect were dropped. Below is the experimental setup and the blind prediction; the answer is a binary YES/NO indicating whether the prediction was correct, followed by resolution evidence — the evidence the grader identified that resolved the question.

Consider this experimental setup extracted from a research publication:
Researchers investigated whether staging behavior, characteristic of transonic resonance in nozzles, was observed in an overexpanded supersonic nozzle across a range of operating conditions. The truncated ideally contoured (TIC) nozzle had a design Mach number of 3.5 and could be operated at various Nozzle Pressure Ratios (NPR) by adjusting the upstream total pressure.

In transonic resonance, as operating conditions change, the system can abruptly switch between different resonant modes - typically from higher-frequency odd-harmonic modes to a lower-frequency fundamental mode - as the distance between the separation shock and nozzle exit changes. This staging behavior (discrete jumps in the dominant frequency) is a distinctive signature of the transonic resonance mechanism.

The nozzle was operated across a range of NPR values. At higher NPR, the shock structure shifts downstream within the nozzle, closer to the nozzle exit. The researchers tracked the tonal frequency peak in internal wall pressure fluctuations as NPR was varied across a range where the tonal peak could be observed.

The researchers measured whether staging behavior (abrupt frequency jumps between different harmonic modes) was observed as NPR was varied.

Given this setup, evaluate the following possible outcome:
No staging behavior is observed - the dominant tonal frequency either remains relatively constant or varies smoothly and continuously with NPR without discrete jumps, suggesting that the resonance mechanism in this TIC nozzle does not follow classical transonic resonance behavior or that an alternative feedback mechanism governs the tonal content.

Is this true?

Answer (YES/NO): YES